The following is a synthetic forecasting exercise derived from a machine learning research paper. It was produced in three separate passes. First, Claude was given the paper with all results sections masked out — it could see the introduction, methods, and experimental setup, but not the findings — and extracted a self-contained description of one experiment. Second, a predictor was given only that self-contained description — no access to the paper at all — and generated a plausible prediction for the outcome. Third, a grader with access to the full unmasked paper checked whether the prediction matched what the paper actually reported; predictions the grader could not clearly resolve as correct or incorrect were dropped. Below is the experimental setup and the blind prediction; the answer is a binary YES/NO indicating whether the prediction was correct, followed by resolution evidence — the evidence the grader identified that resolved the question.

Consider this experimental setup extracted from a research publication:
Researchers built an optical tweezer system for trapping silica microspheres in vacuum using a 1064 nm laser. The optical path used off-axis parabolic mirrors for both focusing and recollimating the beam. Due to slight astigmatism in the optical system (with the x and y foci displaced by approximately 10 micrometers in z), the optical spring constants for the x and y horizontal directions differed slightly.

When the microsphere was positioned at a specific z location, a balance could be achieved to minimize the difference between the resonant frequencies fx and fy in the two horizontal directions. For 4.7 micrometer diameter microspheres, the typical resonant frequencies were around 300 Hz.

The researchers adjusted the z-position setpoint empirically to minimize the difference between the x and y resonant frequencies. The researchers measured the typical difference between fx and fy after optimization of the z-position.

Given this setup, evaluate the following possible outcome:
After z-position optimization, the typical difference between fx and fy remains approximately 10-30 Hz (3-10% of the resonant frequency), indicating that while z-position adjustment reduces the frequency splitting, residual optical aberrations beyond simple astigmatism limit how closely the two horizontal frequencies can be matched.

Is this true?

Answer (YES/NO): YES